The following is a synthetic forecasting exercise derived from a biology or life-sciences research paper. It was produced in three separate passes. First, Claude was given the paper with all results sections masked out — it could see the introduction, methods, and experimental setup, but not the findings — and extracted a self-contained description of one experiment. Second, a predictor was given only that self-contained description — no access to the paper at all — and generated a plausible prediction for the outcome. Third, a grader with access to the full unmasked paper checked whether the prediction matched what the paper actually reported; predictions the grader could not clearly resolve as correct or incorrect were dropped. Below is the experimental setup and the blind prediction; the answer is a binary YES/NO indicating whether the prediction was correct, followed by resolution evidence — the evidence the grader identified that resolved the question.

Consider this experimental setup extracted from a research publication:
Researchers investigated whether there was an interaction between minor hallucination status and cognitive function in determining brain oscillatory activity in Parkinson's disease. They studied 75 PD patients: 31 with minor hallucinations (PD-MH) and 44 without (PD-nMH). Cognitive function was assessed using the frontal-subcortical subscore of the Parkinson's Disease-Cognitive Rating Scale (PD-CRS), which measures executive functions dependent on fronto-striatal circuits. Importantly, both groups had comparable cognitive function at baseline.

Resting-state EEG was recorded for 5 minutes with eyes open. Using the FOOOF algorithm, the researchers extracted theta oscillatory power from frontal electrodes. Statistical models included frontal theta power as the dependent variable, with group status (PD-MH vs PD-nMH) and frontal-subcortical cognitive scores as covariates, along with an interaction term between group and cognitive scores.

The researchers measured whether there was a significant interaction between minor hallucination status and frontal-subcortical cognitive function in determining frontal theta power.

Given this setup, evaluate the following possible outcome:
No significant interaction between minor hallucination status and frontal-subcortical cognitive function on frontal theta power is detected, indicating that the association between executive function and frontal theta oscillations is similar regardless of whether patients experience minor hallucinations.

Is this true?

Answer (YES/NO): NO